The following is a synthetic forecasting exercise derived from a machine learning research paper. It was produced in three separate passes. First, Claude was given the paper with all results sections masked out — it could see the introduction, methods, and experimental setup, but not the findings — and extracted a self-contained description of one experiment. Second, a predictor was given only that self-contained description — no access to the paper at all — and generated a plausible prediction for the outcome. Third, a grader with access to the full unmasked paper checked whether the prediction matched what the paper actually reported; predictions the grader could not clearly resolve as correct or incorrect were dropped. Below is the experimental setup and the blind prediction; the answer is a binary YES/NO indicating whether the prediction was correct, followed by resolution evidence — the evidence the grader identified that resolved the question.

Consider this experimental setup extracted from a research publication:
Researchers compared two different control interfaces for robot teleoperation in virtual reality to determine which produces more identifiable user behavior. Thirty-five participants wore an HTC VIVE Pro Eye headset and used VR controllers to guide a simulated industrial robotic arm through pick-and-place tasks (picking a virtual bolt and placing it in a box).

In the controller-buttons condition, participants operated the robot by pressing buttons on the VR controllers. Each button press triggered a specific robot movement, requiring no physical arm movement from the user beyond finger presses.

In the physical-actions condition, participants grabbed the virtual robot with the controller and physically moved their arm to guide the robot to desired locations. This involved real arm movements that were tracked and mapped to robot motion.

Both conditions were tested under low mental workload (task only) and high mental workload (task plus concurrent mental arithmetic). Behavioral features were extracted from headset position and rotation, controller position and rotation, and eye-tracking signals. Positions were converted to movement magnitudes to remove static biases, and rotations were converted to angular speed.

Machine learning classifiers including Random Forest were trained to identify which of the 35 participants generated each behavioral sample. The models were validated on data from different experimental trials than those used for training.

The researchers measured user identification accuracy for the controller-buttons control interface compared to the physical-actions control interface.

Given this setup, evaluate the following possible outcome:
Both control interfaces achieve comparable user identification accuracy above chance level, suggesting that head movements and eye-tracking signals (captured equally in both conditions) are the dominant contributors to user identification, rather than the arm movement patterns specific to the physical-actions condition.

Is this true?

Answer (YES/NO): NO